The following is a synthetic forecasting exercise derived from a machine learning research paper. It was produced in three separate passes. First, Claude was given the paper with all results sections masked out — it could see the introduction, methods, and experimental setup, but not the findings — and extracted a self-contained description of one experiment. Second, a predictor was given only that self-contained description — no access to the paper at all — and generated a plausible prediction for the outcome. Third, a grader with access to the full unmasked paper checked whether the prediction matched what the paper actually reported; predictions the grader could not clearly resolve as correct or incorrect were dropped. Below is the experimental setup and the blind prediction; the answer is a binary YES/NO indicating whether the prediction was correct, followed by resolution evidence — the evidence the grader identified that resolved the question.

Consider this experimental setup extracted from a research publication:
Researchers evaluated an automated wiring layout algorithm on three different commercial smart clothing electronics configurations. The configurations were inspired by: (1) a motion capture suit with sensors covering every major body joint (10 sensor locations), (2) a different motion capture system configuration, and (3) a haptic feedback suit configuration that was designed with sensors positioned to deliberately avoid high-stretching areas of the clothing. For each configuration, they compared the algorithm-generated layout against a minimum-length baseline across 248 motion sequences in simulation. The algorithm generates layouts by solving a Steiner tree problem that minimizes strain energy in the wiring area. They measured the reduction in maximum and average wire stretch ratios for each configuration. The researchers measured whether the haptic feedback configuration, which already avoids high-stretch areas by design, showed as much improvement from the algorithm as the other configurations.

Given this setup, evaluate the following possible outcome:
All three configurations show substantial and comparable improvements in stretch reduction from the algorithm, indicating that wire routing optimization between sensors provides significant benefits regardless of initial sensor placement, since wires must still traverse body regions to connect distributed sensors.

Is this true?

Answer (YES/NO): YES